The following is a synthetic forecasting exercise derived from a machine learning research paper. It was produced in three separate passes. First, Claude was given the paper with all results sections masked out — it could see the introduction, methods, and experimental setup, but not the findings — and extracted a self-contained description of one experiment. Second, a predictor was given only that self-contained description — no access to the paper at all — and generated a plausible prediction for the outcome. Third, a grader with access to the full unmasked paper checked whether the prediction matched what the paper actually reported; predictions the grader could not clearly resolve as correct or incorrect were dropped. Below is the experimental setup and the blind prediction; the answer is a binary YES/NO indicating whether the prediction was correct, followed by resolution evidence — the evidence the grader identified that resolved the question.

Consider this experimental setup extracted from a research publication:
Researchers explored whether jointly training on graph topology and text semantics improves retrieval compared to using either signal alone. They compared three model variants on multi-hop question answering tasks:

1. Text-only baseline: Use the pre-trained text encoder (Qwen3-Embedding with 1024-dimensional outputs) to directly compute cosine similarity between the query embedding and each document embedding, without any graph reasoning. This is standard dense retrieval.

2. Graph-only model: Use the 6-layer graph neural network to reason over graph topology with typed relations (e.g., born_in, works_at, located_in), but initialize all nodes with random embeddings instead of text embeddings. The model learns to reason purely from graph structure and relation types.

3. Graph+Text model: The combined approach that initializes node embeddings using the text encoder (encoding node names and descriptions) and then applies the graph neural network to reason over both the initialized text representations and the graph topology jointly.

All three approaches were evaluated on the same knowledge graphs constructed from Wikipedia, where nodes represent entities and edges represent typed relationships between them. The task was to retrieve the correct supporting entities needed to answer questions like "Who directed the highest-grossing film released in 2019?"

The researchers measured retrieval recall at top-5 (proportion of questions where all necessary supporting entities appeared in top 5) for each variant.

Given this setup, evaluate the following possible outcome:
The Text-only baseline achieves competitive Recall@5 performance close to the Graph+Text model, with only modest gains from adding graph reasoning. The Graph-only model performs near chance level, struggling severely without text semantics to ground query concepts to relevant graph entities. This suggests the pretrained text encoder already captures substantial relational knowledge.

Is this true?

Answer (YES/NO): NO